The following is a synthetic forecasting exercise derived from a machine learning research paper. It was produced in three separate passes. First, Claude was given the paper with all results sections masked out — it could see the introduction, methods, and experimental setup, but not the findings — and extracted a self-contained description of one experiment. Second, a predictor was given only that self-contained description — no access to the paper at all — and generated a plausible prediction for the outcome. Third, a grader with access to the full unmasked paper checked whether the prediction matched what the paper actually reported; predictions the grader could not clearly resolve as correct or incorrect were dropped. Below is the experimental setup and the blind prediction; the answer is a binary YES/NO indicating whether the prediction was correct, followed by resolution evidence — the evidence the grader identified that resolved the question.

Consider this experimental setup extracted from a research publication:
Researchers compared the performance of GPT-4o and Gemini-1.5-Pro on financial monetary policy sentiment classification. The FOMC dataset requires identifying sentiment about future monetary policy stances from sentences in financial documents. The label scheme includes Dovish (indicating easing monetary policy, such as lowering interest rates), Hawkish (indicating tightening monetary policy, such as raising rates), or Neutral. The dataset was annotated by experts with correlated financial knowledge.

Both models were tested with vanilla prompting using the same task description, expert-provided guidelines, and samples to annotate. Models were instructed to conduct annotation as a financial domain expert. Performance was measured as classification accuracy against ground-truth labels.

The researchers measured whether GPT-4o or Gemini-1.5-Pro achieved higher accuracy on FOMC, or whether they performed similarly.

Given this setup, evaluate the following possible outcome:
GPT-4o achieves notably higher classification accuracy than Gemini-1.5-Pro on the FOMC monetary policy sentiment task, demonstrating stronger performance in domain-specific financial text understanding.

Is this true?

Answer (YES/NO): NO